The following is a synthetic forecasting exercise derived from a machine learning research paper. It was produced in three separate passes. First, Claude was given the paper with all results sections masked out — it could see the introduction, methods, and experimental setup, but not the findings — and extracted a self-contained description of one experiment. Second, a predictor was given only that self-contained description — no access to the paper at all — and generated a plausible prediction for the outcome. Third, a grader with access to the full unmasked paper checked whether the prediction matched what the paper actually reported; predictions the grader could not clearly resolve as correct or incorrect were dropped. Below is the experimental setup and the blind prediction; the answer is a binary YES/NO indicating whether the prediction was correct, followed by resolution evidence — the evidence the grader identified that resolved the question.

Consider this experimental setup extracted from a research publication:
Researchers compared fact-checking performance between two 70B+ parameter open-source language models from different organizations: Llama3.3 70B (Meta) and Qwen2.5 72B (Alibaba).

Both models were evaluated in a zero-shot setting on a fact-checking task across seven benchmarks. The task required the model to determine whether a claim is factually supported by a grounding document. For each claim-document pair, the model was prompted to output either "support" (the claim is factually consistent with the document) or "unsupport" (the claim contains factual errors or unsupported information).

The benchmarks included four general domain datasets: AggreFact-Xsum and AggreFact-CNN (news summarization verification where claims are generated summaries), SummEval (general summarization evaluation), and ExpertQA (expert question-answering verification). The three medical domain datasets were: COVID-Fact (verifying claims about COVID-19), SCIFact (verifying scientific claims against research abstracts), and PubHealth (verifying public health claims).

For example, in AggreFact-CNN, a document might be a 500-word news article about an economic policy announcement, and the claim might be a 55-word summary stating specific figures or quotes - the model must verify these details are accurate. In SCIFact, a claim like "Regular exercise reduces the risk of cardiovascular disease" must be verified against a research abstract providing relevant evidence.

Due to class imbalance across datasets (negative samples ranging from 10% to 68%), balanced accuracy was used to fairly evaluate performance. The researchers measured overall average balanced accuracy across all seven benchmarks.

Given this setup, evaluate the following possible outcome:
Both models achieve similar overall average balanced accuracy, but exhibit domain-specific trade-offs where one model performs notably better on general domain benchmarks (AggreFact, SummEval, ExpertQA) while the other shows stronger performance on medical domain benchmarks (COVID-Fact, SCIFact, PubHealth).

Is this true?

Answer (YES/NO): NO